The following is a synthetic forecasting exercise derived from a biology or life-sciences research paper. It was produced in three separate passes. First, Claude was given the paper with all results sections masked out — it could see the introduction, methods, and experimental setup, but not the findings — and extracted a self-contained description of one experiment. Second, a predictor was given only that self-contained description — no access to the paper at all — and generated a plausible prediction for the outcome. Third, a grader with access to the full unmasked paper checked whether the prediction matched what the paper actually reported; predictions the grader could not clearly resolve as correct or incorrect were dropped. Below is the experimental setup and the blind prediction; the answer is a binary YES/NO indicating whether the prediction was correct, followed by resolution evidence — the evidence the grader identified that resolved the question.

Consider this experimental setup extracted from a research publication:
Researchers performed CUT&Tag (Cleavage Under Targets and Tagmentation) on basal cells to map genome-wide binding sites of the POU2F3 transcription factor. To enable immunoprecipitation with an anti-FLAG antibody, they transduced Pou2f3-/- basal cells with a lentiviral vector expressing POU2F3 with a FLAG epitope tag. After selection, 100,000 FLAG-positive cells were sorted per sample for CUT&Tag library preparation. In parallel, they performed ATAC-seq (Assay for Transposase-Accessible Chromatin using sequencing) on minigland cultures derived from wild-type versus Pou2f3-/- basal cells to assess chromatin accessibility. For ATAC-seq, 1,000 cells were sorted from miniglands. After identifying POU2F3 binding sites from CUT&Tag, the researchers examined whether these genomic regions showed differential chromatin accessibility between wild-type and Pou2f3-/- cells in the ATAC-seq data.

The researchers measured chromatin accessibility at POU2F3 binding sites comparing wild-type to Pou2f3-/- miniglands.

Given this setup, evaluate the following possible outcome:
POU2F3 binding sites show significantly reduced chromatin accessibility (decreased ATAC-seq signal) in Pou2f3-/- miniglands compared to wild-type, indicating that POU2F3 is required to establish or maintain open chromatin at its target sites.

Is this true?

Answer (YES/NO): NO